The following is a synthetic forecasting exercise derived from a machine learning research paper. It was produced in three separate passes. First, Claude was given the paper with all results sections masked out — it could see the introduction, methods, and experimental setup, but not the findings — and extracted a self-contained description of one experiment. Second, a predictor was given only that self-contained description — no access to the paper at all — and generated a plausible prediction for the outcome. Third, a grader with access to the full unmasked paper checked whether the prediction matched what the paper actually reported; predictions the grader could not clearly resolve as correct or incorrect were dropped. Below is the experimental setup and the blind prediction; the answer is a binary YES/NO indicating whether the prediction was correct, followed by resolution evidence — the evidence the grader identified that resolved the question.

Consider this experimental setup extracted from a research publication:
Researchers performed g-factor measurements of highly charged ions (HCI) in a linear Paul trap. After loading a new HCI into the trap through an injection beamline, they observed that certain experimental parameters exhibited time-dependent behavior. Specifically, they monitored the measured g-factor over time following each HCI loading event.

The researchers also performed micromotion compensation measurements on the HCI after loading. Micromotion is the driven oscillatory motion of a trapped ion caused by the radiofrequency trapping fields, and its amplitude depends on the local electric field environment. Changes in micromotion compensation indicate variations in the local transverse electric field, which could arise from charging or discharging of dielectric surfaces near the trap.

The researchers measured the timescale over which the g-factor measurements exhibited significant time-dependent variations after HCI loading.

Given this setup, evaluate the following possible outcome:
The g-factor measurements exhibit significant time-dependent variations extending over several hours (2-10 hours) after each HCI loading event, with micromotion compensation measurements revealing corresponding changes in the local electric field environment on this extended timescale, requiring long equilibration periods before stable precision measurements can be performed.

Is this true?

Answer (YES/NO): YES